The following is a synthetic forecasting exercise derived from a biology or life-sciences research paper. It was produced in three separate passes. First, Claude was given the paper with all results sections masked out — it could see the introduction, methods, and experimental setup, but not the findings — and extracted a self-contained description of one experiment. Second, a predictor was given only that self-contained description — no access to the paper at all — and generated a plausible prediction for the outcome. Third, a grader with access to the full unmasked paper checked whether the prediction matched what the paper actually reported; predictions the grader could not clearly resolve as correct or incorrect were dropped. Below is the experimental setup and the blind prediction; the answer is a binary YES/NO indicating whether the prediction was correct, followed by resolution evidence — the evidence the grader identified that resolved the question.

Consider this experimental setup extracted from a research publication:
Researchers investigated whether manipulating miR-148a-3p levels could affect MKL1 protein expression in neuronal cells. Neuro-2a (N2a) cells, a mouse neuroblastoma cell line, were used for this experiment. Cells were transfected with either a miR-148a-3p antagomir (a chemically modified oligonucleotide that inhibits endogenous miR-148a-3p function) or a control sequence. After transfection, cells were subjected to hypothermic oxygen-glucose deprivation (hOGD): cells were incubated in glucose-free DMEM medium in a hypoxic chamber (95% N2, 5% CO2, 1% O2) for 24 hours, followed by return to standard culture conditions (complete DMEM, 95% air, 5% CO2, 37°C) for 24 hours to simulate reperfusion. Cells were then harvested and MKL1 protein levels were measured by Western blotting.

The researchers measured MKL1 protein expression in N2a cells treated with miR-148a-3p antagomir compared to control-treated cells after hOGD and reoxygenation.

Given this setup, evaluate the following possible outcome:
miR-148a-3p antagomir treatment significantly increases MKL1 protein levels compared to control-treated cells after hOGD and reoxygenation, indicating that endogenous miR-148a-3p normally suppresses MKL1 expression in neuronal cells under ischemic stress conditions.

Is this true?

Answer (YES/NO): YES